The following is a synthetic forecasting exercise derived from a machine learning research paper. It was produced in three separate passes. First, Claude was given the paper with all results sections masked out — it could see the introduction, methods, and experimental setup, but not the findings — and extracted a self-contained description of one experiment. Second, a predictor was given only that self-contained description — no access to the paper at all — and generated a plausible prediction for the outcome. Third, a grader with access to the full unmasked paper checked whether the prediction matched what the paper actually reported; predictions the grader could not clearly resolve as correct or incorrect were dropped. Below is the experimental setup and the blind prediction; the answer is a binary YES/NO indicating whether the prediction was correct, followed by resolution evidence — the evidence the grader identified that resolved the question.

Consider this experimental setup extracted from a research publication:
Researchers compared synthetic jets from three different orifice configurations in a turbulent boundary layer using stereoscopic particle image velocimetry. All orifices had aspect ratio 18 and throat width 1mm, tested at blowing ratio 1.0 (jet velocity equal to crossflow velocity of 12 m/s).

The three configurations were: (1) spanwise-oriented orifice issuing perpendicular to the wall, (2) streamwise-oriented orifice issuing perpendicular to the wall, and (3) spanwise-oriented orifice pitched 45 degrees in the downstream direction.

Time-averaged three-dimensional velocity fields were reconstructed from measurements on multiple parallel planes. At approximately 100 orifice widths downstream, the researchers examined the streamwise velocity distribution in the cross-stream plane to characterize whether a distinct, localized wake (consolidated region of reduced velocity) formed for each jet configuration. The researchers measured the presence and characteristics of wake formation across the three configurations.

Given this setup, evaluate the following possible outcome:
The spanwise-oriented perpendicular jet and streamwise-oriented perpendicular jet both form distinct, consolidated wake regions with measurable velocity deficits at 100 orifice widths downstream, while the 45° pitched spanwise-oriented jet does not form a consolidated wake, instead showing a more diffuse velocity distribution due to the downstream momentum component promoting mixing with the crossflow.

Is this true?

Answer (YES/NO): YES